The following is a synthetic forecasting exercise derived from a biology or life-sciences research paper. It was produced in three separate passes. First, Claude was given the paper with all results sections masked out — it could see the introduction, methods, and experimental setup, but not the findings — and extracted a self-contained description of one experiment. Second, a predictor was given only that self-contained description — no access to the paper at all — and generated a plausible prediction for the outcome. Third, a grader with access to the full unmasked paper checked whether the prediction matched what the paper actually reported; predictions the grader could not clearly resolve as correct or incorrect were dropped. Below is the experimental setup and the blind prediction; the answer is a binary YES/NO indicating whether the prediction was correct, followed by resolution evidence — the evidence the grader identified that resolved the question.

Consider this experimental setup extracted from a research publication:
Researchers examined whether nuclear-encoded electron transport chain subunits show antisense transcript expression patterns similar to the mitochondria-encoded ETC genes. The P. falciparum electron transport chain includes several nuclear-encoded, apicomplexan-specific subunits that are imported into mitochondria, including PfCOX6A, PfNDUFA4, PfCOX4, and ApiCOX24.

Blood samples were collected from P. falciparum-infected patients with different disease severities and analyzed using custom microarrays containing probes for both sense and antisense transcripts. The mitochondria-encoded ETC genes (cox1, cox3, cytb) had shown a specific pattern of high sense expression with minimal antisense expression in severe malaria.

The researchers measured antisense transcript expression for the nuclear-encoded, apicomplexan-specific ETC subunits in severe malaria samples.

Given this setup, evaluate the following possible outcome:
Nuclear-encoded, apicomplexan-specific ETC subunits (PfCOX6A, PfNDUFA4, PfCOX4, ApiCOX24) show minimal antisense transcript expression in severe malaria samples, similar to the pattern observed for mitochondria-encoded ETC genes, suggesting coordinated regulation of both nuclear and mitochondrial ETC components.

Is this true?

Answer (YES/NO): YES